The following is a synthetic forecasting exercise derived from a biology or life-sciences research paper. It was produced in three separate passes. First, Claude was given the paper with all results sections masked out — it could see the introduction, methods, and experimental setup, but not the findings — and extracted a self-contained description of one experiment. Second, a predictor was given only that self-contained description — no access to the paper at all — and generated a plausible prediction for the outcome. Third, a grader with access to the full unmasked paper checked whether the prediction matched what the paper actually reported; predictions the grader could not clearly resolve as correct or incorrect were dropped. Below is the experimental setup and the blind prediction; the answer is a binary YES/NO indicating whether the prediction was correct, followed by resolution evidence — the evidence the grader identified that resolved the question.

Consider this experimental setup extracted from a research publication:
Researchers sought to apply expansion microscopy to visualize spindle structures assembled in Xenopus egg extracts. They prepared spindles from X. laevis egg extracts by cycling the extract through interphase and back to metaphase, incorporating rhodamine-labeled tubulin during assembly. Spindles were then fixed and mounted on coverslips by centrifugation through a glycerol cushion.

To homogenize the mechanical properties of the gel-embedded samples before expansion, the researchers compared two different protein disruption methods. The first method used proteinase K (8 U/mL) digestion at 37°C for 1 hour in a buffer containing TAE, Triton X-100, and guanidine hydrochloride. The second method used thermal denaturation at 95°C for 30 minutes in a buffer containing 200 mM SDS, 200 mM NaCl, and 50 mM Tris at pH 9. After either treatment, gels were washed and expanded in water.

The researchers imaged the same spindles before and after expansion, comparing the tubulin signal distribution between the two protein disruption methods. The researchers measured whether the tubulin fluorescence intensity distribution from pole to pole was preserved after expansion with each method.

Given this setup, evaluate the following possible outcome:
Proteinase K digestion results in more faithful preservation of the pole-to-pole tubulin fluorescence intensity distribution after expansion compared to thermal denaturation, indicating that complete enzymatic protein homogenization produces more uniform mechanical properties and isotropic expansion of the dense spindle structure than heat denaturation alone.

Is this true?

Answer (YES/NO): NO